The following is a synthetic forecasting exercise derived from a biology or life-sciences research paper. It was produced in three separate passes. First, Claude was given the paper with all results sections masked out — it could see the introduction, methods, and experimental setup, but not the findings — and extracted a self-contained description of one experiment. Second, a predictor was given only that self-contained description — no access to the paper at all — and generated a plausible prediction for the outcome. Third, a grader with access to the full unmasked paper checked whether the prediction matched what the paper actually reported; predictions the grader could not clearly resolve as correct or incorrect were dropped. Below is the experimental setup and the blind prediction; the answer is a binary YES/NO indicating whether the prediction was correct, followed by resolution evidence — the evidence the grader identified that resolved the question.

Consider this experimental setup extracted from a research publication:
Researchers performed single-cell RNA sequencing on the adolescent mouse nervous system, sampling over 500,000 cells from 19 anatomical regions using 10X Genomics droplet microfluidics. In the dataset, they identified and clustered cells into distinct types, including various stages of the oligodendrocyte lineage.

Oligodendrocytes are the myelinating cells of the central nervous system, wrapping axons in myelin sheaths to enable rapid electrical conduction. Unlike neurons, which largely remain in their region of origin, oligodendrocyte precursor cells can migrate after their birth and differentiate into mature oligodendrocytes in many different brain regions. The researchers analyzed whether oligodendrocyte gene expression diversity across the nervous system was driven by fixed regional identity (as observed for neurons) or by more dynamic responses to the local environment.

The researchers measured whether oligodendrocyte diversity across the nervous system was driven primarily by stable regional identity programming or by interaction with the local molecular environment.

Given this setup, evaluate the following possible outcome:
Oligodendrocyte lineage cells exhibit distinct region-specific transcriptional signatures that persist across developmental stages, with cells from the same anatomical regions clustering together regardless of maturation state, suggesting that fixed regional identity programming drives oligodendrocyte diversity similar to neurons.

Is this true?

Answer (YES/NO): NO